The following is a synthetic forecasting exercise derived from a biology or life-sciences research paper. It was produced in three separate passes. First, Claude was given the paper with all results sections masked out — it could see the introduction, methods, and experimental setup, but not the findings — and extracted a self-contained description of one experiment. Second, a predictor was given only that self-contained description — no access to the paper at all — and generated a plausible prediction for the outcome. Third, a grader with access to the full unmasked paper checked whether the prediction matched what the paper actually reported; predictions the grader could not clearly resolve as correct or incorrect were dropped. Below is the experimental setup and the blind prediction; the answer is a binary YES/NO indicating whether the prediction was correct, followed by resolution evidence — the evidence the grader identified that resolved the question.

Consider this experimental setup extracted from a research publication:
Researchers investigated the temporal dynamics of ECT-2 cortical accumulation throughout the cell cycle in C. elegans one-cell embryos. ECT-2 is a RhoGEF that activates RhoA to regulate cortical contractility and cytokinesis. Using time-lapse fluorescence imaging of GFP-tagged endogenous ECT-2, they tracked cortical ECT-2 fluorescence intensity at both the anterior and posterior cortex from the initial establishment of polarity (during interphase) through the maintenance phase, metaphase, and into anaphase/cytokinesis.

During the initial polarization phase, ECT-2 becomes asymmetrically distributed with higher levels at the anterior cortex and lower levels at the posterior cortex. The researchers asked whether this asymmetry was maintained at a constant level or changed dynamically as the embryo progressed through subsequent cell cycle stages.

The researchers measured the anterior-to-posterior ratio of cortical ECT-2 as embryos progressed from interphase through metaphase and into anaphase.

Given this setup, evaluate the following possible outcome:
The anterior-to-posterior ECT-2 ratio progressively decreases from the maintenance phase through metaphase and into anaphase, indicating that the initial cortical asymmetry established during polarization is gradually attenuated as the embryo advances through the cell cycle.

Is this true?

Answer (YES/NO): NO